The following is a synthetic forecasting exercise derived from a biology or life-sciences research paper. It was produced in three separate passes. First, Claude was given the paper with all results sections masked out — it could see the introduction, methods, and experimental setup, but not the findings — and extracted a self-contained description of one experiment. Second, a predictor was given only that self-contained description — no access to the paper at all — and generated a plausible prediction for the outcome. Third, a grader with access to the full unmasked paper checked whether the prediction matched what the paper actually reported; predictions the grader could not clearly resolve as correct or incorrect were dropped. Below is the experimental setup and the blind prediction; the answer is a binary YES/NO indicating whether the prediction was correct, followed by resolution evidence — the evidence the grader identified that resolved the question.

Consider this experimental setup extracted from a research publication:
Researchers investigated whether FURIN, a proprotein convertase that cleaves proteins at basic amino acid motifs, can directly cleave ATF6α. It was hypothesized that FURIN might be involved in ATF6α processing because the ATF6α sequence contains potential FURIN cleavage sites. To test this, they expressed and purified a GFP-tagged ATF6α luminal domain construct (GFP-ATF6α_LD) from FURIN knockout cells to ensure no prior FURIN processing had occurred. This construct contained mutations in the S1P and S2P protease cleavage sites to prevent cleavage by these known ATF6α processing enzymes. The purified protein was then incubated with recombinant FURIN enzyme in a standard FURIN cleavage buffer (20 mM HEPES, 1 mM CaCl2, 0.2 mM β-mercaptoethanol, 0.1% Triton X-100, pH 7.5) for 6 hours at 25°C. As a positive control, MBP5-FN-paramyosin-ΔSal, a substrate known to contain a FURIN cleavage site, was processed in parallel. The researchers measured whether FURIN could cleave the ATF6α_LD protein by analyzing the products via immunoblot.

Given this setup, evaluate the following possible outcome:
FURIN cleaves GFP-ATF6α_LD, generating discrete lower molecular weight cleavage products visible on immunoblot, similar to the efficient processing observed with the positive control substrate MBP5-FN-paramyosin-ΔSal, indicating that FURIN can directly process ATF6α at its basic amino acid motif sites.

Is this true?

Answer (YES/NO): NO